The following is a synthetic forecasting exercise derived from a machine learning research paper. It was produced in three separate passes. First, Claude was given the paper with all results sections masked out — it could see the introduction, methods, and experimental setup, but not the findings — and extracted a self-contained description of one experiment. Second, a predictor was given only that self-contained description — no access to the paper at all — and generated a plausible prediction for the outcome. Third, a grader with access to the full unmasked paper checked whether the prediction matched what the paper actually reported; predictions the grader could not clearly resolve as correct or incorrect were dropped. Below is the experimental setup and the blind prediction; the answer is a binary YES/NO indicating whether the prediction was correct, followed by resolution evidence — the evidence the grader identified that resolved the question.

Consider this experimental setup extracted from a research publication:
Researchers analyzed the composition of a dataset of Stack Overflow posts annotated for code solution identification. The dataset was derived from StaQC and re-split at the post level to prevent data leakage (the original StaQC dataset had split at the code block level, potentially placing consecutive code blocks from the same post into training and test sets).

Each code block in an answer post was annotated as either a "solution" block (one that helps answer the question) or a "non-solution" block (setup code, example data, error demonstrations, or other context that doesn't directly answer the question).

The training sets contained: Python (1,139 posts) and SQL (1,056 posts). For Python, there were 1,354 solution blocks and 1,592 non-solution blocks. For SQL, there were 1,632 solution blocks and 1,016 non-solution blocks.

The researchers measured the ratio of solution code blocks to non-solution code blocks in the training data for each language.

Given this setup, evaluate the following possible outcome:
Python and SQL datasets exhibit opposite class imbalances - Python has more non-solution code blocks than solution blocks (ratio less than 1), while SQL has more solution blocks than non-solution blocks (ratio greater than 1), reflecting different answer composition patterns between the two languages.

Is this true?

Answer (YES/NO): YES